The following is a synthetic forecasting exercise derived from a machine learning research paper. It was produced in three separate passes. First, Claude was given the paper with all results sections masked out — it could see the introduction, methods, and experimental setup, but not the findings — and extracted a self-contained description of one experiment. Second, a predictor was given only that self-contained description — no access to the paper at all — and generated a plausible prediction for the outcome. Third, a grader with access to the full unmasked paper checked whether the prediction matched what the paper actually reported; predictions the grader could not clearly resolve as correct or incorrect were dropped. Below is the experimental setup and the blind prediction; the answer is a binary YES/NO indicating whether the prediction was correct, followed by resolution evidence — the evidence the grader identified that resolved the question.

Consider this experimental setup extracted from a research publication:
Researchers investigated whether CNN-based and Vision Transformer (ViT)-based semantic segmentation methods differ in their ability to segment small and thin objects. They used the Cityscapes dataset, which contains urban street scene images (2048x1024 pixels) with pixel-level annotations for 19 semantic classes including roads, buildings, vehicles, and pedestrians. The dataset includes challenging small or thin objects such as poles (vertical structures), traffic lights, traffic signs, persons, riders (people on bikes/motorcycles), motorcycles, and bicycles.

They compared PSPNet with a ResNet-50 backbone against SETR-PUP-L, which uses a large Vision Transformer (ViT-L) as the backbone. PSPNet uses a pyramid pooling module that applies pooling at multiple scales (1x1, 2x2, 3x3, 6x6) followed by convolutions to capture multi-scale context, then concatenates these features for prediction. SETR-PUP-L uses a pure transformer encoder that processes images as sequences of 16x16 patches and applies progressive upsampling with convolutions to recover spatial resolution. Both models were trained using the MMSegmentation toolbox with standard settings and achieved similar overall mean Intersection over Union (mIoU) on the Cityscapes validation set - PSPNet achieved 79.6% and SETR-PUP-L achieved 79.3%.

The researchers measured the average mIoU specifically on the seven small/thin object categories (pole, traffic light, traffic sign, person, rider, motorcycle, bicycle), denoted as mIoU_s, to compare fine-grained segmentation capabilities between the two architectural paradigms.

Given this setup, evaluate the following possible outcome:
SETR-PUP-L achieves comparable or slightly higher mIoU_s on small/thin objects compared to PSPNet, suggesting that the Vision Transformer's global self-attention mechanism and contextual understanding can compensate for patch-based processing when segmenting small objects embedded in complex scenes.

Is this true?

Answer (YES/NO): NO